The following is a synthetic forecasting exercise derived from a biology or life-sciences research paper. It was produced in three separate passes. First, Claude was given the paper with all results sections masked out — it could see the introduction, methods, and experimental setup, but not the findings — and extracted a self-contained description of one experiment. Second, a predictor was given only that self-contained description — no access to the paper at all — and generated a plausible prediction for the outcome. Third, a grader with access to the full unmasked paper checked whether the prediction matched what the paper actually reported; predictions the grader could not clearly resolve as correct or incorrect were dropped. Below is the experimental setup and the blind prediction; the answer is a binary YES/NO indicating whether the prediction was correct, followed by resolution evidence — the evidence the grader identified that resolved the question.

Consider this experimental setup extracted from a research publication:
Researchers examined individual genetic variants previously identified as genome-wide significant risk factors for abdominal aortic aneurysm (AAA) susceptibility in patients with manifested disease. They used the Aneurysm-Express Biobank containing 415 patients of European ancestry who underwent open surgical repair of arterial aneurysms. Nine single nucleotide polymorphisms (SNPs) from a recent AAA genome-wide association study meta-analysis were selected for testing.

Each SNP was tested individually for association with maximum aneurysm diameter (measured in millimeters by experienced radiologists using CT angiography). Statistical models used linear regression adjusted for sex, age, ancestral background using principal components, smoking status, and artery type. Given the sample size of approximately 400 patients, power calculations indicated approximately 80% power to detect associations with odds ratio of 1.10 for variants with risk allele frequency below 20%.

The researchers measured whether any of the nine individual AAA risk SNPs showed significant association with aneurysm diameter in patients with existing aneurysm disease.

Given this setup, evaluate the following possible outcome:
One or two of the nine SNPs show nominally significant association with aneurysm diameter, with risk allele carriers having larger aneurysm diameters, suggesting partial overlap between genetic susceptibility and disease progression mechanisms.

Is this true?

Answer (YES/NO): YES